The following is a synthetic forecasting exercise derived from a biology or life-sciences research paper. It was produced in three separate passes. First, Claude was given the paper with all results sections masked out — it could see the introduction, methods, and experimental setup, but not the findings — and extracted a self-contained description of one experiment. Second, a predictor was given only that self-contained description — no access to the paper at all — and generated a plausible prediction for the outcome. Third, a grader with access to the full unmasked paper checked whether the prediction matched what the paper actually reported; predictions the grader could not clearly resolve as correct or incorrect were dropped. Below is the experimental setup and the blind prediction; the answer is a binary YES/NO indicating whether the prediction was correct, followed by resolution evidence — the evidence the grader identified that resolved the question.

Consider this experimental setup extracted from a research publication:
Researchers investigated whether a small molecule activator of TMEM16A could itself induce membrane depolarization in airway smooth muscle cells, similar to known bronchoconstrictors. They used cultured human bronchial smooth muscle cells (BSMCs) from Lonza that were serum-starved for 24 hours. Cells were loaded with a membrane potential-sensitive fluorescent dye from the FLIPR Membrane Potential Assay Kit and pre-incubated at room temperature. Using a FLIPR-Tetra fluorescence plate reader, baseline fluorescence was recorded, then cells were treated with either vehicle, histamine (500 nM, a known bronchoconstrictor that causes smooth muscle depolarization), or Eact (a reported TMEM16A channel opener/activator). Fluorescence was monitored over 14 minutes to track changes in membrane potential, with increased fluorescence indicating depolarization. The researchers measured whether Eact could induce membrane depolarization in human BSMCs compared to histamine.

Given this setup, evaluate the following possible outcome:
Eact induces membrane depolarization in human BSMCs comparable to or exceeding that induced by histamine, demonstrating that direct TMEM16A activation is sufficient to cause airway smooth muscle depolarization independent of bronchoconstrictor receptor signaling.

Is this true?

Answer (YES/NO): YES